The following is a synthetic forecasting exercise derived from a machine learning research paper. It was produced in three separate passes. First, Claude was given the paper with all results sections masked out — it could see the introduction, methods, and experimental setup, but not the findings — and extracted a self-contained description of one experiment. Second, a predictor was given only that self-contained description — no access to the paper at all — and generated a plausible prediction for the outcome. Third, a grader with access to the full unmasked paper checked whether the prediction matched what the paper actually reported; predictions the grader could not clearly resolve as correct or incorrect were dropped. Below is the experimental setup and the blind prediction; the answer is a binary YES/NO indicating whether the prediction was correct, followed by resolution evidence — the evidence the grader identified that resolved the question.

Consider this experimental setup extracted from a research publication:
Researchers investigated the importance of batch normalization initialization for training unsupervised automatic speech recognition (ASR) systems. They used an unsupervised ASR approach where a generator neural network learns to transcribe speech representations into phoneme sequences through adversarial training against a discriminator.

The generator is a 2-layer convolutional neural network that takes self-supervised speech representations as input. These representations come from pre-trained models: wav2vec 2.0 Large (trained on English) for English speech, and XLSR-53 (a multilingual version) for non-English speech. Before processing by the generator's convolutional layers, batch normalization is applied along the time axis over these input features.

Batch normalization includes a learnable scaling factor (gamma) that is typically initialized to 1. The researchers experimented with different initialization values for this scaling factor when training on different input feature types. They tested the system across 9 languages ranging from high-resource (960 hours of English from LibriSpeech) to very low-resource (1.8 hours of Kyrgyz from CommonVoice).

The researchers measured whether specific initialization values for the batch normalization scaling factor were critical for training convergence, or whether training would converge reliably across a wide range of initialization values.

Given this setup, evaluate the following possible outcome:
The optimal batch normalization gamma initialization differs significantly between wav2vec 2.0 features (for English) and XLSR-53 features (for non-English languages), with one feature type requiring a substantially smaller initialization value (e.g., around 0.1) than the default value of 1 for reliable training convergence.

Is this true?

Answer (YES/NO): NO